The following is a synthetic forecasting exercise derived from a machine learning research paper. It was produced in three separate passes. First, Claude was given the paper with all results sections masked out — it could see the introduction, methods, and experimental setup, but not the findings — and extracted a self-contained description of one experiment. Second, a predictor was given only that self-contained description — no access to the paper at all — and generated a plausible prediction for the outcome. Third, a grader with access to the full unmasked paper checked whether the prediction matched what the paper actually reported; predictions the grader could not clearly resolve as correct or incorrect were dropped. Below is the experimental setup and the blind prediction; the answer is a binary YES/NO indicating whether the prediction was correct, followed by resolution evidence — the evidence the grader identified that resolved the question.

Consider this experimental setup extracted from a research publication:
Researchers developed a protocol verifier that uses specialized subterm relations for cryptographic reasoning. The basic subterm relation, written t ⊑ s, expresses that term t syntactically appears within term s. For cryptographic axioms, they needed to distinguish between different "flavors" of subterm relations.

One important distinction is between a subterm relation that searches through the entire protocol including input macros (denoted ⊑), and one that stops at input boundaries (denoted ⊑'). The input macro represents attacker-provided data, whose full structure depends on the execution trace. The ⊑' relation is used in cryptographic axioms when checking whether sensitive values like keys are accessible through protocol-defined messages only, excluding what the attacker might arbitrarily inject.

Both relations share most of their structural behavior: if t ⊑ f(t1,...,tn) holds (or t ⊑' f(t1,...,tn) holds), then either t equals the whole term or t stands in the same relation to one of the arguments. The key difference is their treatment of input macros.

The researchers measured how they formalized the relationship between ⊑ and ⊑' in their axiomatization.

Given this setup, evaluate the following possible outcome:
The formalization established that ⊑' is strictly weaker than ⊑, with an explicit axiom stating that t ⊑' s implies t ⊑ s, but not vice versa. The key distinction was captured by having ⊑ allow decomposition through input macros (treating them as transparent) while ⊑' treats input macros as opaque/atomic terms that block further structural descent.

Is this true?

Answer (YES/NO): NO